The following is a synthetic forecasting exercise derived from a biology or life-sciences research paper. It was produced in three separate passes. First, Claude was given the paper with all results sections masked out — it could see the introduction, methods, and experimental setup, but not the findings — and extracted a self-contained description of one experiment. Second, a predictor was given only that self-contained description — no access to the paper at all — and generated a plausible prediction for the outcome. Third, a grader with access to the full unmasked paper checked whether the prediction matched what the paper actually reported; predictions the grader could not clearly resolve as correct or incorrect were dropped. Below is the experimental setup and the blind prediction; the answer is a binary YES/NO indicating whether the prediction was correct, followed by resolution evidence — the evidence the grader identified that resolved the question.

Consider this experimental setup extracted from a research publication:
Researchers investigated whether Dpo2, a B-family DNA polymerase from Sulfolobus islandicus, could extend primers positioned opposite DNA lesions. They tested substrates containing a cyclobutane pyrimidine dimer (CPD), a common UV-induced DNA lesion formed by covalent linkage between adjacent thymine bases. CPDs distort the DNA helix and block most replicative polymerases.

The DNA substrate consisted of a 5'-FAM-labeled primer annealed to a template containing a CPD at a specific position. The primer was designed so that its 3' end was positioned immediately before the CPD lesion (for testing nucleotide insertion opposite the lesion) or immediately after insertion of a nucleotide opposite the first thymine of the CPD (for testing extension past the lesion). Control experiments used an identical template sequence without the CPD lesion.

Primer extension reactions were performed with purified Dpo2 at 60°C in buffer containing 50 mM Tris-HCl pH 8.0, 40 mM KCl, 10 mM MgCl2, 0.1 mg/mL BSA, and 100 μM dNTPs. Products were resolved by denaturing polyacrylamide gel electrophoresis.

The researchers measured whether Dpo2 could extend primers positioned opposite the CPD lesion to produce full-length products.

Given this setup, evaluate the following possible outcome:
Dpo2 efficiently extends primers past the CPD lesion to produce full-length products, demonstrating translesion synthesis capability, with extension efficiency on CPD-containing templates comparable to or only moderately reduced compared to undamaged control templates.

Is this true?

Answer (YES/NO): NO